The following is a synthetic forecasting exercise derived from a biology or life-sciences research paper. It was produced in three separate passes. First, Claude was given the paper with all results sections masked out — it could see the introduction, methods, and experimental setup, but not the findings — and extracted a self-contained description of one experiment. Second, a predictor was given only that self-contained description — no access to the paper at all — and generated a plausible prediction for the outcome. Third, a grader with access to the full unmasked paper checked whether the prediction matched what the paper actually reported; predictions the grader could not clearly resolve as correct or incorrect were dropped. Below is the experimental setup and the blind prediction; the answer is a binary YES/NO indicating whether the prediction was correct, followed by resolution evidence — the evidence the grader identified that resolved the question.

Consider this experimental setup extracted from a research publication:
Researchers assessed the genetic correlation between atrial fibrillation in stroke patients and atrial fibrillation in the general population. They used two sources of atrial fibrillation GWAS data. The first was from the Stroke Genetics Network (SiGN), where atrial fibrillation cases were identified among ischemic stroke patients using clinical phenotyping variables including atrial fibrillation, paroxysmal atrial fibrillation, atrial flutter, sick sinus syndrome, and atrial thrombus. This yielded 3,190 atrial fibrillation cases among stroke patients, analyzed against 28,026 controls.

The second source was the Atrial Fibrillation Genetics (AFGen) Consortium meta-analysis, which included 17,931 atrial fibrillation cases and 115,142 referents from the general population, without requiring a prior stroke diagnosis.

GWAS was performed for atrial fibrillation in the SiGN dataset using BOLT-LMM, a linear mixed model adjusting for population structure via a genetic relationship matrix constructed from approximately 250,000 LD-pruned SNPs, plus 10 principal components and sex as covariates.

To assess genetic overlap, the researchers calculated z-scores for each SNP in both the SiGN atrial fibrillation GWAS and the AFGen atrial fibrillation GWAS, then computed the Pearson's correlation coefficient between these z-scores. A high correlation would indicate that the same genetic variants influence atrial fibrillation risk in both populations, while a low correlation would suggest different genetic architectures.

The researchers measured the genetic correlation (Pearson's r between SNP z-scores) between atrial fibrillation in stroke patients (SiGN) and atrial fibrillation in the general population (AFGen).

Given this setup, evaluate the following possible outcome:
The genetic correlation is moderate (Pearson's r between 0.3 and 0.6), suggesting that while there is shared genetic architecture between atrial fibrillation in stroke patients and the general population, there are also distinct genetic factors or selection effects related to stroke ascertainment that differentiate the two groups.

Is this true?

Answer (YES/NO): NO